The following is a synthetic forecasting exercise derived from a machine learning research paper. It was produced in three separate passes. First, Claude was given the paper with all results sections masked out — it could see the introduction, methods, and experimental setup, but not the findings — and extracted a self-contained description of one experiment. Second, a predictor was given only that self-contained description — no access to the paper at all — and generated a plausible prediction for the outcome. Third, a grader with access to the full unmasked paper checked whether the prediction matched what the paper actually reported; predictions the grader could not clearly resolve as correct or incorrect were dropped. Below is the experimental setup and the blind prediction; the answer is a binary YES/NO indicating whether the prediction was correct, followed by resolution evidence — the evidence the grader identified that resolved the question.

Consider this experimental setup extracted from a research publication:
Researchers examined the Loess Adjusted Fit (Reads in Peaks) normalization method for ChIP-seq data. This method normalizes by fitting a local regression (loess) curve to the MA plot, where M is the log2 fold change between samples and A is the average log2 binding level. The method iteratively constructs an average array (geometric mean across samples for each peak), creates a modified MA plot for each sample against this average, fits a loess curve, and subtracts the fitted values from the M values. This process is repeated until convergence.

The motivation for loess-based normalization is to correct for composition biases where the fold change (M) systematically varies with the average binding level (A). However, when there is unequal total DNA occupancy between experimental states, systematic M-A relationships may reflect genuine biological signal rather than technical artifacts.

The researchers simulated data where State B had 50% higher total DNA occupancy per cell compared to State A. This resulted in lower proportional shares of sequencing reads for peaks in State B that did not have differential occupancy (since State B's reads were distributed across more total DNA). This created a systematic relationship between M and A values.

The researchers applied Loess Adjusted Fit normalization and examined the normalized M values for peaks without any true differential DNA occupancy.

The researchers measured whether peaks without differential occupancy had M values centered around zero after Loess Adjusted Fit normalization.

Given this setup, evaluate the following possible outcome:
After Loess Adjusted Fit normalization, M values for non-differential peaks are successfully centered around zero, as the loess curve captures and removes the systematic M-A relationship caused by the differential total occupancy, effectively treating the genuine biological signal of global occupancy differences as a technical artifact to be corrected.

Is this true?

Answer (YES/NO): NO